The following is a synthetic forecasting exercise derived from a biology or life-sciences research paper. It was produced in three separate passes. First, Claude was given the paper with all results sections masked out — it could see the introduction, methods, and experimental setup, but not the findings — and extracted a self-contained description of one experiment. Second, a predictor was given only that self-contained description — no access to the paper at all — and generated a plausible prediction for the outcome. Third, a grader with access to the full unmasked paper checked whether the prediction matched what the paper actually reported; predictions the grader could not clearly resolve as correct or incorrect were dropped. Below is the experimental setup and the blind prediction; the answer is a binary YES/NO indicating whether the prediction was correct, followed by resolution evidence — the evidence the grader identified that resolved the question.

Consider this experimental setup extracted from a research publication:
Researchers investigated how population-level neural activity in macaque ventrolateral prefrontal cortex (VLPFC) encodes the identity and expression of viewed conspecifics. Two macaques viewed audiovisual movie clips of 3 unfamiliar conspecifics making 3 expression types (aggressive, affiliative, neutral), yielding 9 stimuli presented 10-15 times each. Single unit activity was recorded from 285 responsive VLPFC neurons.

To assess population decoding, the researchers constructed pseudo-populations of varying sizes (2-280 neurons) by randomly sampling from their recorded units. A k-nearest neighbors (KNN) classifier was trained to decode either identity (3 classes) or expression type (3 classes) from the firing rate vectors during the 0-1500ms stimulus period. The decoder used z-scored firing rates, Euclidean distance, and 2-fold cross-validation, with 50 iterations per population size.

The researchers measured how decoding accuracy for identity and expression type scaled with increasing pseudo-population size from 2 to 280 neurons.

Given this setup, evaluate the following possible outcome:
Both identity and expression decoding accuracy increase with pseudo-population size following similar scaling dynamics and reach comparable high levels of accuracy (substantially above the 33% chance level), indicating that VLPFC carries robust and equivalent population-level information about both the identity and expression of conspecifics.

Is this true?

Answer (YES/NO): NO